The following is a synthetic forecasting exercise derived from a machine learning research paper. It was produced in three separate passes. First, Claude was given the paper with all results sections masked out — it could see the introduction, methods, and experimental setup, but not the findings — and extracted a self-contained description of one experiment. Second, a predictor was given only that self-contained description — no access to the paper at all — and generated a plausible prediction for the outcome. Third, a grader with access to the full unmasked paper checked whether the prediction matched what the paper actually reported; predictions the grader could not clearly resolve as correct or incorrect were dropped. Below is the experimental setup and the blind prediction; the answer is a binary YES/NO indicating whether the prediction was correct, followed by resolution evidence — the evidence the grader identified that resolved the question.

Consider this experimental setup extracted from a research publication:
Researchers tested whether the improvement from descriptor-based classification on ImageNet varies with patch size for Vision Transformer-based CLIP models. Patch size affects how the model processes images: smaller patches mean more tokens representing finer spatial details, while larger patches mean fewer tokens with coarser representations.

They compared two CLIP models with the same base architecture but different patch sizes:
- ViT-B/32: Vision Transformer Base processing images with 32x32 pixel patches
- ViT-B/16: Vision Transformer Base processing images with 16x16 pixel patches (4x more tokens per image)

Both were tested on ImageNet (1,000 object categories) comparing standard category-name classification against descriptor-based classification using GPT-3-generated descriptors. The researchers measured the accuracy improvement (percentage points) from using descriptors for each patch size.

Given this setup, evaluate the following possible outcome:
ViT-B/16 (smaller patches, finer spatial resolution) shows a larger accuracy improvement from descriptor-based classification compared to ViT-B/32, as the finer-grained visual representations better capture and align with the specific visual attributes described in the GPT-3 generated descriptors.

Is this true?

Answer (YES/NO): NO